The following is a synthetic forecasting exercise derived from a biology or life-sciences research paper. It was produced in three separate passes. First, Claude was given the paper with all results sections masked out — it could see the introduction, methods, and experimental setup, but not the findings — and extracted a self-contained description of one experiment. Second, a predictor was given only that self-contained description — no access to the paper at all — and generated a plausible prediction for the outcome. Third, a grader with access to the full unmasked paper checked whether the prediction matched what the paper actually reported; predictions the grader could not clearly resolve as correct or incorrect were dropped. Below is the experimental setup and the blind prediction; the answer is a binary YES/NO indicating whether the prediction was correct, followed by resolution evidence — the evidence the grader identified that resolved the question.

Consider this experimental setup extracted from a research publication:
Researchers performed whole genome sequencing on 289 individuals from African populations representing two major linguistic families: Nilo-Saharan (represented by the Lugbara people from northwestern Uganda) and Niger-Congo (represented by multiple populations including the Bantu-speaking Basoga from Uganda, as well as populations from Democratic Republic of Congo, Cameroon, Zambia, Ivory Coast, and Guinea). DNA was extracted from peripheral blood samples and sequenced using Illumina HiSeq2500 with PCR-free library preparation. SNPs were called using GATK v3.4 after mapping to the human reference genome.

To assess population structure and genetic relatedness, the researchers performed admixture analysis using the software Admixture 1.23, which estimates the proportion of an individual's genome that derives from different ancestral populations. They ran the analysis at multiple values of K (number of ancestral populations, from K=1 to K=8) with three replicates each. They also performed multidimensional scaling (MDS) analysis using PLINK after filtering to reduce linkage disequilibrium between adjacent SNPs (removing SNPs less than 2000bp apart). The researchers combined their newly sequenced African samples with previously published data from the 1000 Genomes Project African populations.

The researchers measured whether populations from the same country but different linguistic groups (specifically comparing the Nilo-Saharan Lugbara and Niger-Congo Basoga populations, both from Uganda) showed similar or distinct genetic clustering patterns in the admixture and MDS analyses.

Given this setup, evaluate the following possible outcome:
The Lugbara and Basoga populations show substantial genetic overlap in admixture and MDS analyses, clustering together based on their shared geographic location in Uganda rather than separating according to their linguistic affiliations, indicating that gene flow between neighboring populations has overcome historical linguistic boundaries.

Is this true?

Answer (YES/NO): NO